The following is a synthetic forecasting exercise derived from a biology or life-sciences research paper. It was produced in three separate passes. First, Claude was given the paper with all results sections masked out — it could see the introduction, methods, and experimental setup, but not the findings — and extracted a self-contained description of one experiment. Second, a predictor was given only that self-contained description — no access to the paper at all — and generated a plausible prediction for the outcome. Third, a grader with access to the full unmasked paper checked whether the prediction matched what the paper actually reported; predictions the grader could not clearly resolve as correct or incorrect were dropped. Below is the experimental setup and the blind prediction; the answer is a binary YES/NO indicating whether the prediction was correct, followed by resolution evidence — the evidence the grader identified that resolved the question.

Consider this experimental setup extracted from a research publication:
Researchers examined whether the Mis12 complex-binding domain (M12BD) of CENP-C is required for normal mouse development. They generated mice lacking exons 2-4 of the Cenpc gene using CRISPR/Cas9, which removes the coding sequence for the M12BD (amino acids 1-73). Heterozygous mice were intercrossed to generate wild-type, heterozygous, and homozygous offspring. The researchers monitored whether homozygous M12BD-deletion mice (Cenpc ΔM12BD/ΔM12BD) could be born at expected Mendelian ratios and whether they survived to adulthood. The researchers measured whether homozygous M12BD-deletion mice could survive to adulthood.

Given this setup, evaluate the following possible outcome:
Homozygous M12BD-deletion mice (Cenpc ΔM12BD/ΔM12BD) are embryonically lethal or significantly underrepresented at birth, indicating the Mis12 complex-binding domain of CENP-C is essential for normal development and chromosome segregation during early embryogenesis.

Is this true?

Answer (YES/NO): NO